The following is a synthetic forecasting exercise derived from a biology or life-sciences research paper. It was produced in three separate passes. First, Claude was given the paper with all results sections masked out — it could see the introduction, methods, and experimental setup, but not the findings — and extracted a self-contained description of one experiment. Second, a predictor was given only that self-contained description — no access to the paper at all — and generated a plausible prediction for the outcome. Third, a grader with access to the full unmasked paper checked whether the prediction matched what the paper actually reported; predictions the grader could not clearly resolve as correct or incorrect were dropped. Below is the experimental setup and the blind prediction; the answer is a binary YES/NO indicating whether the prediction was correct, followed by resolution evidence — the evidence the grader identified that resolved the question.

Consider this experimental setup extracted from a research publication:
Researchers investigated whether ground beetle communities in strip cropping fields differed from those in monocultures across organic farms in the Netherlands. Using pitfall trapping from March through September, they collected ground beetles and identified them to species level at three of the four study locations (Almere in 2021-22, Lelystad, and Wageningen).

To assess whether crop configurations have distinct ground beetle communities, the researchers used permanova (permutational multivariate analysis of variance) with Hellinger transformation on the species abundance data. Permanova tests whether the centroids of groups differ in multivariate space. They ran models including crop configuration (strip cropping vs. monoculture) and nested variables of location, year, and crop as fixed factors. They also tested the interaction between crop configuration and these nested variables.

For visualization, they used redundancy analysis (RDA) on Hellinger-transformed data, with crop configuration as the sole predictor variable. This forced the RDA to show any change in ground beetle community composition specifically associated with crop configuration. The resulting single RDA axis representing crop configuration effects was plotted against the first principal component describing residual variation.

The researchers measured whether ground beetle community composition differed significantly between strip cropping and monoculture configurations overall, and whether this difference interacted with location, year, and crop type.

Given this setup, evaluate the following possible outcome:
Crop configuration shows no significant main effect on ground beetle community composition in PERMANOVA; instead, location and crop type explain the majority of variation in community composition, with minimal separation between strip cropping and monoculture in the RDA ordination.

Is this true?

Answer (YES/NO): NO